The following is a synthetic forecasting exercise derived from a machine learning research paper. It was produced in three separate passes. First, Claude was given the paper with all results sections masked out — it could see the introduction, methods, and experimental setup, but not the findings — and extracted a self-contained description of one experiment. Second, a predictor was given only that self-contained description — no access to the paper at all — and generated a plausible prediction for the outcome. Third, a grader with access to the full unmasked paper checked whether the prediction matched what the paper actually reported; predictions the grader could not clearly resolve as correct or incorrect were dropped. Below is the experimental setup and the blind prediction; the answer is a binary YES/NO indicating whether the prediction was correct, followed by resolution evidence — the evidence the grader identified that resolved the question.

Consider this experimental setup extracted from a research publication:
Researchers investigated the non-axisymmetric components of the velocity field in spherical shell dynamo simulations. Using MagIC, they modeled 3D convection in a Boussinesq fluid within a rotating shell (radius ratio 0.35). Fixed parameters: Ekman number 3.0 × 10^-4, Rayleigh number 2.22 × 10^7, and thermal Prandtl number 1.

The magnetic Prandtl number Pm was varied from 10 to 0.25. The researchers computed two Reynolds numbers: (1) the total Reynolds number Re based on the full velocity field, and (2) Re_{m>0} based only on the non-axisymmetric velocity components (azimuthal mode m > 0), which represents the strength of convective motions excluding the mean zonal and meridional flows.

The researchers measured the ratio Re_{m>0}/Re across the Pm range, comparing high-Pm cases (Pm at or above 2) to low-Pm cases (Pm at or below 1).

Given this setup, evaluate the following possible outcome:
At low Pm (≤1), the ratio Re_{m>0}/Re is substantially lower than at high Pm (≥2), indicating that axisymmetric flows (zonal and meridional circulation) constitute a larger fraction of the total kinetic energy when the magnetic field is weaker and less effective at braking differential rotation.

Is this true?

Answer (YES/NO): YES